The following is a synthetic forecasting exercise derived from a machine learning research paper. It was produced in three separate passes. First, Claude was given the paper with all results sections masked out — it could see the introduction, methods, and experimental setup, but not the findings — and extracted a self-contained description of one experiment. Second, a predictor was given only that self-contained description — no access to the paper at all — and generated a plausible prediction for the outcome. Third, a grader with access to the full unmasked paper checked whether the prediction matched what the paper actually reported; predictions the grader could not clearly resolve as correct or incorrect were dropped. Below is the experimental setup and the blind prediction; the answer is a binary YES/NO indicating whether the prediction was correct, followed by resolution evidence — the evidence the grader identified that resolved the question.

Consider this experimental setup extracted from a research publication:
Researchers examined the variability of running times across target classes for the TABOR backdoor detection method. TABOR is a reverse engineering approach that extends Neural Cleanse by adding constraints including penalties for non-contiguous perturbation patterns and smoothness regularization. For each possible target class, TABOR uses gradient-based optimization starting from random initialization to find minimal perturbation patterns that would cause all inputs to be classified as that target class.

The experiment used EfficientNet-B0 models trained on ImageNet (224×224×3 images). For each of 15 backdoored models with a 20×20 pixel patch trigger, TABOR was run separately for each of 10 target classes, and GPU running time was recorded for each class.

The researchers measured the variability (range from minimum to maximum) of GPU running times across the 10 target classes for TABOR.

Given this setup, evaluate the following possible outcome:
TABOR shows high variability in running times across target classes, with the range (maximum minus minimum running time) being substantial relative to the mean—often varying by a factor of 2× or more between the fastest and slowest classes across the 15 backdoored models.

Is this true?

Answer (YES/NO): NO